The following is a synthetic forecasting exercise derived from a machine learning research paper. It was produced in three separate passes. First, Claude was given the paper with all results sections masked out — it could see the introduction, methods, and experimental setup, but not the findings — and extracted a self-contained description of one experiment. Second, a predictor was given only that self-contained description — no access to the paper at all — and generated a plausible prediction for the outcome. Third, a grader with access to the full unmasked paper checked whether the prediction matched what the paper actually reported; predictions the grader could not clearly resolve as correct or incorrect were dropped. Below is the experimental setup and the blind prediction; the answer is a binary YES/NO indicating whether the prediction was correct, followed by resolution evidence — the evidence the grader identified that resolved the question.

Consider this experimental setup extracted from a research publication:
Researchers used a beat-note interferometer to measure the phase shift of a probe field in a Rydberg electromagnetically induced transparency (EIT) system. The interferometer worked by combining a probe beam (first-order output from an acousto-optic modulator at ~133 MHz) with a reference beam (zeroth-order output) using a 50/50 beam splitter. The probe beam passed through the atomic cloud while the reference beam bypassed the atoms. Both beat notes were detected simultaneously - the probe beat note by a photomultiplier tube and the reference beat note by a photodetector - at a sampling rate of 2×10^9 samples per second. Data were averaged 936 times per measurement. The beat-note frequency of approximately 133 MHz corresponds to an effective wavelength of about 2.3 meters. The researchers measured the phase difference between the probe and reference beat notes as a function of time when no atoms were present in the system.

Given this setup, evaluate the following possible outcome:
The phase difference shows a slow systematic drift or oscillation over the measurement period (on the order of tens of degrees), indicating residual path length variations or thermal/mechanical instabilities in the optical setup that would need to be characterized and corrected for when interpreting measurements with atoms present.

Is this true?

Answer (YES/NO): NO